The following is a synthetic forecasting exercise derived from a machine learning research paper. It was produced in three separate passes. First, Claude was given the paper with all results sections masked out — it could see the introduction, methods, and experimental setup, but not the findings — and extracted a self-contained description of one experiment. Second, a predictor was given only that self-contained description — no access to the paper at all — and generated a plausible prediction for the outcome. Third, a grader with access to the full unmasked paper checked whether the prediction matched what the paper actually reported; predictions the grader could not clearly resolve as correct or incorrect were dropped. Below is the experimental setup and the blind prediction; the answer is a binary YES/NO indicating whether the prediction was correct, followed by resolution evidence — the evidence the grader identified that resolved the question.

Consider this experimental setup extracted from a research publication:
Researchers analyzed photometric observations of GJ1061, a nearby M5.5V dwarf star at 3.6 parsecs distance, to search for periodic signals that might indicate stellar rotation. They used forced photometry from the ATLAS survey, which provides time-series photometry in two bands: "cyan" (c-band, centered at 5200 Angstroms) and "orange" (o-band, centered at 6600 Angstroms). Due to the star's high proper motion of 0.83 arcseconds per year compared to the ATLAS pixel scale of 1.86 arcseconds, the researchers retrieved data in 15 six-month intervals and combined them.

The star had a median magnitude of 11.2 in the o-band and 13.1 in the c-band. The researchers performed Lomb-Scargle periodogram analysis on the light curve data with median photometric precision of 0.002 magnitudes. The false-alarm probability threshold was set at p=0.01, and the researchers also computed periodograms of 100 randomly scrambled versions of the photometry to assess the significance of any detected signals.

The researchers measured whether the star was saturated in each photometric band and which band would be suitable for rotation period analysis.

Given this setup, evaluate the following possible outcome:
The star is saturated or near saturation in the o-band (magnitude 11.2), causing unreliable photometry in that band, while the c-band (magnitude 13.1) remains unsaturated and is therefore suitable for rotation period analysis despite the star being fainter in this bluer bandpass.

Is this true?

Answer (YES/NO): YES